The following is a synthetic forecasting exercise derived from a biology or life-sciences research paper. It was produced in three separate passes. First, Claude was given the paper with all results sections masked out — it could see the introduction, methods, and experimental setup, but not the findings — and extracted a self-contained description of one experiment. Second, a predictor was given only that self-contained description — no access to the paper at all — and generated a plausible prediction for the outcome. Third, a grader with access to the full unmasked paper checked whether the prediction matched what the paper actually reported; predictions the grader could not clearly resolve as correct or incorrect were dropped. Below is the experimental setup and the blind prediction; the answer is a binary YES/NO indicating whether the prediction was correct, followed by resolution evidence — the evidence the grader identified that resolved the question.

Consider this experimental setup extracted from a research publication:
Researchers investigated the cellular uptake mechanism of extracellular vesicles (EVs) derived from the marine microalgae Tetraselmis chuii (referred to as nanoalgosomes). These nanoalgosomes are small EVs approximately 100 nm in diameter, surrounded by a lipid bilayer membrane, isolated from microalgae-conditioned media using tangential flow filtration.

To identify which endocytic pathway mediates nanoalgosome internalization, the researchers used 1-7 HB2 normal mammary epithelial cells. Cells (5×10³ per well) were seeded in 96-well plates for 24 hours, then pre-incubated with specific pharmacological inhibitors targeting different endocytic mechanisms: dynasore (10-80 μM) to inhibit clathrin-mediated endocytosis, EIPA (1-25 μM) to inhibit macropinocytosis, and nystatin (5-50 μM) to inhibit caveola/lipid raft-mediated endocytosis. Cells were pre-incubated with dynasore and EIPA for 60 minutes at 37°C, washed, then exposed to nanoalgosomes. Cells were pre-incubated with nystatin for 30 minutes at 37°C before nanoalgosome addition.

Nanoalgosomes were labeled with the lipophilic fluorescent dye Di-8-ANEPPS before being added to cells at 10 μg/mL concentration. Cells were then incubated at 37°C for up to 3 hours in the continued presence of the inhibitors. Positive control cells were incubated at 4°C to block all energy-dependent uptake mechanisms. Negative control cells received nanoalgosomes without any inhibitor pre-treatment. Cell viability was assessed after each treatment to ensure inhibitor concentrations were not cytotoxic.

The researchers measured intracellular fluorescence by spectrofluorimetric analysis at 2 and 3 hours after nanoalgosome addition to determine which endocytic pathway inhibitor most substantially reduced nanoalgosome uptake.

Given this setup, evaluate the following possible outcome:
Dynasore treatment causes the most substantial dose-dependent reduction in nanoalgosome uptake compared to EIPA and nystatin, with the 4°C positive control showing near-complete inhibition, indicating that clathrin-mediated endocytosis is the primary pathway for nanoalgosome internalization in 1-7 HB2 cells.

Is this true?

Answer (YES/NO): NO